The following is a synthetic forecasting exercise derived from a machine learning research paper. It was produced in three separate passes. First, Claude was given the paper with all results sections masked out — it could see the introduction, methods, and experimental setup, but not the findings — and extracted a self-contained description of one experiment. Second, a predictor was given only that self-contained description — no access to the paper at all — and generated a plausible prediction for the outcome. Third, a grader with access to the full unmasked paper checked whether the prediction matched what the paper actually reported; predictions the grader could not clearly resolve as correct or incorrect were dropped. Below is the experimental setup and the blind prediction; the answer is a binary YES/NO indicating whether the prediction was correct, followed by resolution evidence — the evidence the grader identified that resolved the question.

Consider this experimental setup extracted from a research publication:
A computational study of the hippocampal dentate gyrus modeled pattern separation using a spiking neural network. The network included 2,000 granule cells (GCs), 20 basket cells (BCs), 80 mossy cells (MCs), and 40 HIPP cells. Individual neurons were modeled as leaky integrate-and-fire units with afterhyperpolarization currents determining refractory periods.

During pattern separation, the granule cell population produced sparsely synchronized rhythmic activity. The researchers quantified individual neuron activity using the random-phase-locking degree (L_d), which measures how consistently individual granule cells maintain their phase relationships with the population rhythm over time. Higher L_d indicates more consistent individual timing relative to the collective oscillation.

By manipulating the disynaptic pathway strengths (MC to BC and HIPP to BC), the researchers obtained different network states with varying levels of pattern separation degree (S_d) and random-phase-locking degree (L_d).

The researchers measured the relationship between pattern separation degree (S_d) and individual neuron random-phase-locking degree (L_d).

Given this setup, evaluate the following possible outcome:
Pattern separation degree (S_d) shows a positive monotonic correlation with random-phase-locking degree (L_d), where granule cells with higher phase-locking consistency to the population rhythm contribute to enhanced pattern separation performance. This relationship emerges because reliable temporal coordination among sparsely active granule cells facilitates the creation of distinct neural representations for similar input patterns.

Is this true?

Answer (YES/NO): YES